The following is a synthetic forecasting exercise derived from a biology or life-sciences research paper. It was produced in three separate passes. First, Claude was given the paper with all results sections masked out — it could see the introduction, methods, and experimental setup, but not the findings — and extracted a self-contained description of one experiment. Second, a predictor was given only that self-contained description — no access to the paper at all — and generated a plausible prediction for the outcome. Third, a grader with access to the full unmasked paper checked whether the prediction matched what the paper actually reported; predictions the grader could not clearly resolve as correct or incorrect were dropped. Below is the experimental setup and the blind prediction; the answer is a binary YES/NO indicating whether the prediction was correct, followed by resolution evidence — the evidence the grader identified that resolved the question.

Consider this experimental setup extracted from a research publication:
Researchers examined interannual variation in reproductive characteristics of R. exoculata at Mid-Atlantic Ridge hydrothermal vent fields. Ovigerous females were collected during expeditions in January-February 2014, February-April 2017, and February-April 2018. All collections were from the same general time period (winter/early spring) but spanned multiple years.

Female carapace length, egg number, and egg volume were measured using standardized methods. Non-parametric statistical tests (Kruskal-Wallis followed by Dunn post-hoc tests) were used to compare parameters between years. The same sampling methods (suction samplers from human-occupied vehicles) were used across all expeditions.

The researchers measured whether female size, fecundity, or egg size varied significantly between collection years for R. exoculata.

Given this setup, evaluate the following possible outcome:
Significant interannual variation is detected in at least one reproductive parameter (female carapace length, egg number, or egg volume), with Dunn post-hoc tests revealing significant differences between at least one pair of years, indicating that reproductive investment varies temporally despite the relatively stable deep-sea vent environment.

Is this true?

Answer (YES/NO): YES